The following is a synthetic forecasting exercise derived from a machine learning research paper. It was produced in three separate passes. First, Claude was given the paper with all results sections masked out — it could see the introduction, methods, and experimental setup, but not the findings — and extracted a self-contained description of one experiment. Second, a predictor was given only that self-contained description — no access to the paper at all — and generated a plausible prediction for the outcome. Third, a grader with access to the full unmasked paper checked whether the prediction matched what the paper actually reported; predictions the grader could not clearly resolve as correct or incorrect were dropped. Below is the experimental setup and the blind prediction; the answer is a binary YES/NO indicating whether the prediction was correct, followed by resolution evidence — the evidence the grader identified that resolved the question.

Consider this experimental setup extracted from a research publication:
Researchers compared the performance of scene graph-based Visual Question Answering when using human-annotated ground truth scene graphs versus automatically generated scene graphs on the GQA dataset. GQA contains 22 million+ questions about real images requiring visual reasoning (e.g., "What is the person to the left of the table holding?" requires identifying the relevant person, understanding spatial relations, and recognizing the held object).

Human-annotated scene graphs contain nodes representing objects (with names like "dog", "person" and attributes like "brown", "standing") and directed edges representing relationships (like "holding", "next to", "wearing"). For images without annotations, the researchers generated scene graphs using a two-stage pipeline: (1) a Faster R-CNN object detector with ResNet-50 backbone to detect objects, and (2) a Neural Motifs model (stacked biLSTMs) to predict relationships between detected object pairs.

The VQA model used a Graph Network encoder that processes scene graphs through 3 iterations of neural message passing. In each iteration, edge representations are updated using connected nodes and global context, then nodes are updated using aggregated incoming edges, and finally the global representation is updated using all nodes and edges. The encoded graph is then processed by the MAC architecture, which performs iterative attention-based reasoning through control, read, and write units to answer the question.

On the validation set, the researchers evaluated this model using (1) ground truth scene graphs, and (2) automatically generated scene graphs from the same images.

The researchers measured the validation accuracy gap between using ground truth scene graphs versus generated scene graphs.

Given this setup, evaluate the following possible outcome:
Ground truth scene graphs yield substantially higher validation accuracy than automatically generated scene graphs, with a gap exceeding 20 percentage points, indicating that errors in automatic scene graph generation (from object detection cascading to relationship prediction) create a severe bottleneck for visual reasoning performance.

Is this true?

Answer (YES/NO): YES